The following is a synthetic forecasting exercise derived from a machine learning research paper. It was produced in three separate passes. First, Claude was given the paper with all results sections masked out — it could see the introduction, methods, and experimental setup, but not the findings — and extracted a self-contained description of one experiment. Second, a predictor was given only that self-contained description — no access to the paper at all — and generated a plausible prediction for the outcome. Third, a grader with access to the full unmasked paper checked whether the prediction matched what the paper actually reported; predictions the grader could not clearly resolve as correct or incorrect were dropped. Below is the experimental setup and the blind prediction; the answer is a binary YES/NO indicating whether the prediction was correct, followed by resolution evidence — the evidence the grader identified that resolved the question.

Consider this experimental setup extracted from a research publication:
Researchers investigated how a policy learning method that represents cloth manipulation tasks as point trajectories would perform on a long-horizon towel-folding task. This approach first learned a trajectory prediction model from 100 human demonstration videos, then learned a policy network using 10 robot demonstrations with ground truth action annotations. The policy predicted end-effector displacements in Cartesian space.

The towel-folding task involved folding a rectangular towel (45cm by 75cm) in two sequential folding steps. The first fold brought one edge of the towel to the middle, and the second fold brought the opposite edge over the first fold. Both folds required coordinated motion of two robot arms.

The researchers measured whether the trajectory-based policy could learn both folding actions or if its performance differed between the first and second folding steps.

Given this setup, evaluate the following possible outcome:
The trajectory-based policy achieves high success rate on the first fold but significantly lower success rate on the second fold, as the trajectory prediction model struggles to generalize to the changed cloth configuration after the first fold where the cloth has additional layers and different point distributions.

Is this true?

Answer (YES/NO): YES